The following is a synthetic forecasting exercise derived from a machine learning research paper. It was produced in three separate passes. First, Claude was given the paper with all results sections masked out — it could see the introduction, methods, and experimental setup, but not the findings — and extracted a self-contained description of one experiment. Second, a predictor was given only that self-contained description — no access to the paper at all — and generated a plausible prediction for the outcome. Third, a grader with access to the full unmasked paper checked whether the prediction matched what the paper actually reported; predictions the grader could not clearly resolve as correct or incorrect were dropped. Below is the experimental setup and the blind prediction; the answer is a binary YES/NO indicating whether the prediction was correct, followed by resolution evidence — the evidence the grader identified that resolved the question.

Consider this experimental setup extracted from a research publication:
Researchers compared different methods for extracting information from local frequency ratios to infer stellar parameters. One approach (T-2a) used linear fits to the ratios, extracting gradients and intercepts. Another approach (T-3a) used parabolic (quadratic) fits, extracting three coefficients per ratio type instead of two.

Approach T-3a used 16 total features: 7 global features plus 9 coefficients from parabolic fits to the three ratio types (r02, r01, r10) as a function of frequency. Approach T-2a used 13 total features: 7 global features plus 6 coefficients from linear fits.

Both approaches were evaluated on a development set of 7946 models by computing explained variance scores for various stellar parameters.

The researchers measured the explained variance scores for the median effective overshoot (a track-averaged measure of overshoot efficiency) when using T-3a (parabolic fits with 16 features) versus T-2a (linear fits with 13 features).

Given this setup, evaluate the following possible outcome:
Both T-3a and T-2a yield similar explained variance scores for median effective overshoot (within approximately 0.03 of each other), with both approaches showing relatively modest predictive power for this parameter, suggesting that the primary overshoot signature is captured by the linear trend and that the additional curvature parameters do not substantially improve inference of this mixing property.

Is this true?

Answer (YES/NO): NO